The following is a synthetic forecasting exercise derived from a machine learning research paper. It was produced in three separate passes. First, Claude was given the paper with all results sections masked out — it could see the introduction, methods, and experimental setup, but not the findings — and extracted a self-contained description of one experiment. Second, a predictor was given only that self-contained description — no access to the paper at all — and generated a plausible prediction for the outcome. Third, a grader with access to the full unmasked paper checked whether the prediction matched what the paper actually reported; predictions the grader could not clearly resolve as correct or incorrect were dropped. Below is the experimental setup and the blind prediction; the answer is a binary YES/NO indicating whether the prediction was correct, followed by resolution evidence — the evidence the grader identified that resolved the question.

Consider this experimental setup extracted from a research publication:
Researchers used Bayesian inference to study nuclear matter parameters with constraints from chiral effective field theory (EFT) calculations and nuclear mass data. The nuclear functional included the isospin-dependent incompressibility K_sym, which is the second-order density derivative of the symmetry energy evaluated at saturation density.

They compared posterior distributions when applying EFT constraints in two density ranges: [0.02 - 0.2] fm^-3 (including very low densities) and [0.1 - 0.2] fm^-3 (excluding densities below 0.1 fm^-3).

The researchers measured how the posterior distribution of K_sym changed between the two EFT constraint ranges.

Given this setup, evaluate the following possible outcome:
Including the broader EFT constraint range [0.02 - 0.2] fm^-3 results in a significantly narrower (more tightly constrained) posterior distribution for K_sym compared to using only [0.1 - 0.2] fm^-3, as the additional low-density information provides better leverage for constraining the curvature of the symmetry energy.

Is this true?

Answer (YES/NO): NO